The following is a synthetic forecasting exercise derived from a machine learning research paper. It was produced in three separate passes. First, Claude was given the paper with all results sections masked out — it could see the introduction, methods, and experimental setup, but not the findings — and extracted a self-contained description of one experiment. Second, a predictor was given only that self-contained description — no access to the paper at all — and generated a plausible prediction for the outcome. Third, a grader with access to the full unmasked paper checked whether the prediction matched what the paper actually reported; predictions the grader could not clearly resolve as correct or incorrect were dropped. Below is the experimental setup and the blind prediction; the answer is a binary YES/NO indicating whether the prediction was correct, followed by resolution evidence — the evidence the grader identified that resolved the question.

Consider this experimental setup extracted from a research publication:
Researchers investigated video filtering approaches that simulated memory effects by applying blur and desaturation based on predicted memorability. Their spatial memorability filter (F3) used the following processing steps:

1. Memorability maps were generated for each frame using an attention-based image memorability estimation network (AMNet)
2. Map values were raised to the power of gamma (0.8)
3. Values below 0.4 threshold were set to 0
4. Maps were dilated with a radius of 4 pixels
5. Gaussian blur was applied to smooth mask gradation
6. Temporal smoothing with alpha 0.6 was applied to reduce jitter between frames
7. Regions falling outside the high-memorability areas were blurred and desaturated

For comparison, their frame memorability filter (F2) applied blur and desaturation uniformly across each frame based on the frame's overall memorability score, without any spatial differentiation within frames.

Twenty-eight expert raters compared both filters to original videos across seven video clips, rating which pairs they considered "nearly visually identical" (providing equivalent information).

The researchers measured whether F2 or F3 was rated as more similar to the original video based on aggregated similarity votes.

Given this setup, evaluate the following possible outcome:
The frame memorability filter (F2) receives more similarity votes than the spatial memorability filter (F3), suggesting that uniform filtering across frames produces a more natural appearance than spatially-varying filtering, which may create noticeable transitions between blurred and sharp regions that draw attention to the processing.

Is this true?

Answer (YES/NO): NO